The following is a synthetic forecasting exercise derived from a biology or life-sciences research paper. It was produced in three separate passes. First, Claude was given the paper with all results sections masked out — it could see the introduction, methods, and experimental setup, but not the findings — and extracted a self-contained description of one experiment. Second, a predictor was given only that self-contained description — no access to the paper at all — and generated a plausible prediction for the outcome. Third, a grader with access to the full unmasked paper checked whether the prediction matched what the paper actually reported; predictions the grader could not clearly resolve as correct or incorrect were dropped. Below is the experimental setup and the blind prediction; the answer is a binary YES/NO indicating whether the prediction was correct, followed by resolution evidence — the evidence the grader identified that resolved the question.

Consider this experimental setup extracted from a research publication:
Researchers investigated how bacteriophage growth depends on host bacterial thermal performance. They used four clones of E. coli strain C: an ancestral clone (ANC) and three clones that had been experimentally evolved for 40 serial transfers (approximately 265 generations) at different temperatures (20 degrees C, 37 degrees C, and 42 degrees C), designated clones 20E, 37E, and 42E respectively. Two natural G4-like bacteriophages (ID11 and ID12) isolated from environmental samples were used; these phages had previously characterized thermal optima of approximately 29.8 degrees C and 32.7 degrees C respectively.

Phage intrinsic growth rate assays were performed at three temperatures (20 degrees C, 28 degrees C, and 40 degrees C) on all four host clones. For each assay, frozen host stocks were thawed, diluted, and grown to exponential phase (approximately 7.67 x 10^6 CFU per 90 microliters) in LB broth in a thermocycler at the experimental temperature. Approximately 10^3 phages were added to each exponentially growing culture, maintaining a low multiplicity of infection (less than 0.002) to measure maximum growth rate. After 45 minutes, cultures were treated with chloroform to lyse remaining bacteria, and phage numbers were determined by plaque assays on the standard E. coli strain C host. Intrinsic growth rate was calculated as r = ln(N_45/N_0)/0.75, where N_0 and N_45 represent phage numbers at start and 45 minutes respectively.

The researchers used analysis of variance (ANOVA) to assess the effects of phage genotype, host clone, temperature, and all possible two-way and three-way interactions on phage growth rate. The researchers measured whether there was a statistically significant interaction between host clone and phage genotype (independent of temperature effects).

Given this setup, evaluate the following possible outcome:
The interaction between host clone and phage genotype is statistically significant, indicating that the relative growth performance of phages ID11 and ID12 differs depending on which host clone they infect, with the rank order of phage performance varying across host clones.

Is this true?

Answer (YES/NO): NO